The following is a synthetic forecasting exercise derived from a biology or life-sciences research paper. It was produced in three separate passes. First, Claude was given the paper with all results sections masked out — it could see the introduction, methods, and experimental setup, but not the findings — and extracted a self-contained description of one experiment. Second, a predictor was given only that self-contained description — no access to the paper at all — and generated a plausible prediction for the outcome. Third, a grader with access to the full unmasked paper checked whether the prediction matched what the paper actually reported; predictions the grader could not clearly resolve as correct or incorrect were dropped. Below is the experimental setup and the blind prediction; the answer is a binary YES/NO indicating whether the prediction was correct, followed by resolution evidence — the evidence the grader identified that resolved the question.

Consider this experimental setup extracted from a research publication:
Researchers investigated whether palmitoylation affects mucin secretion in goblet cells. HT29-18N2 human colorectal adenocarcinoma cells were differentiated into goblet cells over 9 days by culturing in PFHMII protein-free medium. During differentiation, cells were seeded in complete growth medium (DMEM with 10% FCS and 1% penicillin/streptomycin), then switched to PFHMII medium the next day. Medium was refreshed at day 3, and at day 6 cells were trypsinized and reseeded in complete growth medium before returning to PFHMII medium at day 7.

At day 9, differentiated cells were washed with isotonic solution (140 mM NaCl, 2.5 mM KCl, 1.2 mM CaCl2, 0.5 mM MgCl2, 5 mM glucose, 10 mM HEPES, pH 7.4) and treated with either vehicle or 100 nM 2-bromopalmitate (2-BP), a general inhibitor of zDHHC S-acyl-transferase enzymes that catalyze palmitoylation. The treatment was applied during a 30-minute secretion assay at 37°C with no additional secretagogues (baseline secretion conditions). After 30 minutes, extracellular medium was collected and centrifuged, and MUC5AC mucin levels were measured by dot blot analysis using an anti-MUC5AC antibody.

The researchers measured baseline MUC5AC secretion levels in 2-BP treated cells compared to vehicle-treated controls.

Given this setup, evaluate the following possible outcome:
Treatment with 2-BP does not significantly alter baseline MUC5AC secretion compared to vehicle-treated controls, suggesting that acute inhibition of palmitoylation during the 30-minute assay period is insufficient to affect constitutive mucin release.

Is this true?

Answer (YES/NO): NO